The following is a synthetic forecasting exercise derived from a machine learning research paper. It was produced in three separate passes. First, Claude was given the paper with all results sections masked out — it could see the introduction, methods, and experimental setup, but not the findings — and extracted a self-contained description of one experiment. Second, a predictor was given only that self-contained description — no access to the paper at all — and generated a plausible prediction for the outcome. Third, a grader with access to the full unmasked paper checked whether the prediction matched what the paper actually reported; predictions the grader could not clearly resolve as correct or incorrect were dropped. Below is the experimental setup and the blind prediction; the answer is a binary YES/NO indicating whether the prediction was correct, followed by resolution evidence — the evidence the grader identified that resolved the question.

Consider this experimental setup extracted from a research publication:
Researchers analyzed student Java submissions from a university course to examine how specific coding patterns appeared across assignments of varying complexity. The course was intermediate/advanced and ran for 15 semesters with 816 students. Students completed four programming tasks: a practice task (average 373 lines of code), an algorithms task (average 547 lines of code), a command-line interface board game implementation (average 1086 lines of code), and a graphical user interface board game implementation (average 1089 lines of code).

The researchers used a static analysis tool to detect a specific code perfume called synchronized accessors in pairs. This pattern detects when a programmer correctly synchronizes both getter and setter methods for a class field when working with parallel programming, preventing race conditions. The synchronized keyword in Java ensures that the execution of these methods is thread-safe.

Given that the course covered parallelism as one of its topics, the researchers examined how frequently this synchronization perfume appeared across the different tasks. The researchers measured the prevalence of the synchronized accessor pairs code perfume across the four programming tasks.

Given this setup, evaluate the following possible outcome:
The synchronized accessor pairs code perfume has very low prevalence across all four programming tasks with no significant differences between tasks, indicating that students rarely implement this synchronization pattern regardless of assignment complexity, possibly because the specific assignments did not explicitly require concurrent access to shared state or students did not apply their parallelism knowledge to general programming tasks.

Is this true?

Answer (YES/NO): NO